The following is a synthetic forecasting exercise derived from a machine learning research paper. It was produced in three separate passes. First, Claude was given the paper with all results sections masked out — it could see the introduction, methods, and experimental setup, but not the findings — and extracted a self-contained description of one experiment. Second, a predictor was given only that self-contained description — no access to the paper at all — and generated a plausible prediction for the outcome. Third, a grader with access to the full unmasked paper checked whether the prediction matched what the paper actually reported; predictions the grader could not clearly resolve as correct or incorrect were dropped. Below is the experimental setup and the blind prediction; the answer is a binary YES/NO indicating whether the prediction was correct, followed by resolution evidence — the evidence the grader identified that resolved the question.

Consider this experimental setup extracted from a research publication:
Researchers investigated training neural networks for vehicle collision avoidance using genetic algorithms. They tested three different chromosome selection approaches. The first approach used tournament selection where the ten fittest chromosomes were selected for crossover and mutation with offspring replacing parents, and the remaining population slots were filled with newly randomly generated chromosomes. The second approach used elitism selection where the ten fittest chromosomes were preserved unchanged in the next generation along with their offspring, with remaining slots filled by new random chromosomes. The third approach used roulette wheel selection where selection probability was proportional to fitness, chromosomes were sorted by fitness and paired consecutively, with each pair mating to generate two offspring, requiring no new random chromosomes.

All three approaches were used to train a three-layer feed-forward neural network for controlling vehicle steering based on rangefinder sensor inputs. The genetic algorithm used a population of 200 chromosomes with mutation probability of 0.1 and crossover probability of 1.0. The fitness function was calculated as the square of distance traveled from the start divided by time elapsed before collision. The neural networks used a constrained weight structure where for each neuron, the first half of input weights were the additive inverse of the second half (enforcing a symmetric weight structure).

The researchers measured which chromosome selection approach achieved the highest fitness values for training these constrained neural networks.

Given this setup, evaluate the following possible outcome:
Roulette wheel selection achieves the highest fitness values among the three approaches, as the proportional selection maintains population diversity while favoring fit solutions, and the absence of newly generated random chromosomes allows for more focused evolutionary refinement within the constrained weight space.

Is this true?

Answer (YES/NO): NO